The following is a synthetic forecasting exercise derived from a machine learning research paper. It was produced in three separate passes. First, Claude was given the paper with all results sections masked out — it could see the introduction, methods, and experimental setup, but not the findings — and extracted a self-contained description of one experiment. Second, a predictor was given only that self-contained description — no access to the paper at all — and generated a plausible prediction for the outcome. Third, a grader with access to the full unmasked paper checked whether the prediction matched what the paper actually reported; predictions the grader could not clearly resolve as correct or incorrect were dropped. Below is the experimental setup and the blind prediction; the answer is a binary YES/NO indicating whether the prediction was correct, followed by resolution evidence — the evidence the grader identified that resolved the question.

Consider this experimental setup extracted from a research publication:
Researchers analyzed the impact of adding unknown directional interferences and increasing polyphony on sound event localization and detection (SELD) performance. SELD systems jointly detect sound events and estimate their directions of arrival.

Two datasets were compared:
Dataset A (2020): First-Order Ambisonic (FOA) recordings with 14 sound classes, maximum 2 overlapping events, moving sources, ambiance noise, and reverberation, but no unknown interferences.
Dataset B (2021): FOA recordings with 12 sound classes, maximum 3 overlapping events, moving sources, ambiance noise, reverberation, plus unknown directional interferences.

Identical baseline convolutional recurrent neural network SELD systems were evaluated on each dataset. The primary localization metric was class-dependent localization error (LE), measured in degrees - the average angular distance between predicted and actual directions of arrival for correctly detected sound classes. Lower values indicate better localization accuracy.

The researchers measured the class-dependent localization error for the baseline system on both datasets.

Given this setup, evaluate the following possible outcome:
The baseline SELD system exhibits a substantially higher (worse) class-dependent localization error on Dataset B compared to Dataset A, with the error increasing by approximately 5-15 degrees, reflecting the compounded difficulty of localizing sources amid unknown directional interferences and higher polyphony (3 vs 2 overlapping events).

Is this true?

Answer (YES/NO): NO